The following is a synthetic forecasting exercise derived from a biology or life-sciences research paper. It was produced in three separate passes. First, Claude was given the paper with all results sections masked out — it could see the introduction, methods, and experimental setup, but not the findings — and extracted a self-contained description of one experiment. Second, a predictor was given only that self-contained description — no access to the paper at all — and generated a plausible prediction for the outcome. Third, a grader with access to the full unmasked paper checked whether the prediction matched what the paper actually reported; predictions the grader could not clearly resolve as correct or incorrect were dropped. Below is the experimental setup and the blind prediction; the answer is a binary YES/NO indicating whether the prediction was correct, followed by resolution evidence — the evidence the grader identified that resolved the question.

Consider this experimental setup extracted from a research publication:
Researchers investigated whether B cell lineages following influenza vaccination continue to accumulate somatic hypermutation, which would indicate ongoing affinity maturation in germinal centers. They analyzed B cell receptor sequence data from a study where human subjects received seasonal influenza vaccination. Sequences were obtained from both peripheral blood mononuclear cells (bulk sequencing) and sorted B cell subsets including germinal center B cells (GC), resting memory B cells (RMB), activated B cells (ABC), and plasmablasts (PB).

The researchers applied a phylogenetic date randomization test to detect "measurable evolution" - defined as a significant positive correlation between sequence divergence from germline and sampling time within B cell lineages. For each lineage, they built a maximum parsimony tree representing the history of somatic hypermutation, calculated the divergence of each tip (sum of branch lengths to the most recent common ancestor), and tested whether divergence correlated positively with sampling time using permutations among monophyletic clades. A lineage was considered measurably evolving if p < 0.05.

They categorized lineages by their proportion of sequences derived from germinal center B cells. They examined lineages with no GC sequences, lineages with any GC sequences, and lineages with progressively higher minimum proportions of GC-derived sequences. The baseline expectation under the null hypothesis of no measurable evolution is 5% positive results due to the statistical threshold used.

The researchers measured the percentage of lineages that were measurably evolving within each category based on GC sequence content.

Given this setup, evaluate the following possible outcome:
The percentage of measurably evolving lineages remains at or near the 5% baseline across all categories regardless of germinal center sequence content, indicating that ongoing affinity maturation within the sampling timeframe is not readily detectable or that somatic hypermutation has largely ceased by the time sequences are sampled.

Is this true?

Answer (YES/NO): NO